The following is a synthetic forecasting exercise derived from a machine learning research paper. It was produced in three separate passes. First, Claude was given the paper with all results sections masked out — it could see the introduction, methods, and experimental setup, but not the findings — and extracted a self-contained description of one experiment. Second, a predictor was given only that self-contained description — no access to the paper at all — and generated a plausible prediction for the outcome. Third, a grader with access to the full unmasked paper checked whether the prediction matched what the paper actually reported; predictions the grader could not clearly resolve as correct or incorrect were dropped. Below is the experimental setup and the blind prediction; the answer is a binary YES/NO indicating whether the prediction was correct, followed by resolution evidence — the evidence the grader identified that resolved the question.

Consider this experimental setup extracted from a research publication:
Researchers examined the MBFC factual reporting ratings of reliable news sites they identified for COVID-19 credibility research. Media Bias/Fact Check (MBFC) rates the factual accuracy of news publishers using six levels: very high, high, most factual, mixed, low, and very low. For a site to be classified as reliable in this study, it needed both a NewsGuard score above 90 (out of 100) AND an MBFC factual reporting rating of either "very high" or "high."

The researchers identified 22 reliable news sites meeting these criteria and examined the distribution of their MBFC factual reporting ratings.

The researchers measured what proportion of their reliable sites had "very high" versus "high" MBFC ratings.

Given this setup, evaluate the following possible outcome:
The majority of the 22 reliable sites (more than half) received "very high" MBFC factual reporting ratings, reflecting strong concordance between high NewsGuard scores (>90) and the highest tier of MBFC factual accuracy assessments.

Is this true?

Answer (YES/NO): NO